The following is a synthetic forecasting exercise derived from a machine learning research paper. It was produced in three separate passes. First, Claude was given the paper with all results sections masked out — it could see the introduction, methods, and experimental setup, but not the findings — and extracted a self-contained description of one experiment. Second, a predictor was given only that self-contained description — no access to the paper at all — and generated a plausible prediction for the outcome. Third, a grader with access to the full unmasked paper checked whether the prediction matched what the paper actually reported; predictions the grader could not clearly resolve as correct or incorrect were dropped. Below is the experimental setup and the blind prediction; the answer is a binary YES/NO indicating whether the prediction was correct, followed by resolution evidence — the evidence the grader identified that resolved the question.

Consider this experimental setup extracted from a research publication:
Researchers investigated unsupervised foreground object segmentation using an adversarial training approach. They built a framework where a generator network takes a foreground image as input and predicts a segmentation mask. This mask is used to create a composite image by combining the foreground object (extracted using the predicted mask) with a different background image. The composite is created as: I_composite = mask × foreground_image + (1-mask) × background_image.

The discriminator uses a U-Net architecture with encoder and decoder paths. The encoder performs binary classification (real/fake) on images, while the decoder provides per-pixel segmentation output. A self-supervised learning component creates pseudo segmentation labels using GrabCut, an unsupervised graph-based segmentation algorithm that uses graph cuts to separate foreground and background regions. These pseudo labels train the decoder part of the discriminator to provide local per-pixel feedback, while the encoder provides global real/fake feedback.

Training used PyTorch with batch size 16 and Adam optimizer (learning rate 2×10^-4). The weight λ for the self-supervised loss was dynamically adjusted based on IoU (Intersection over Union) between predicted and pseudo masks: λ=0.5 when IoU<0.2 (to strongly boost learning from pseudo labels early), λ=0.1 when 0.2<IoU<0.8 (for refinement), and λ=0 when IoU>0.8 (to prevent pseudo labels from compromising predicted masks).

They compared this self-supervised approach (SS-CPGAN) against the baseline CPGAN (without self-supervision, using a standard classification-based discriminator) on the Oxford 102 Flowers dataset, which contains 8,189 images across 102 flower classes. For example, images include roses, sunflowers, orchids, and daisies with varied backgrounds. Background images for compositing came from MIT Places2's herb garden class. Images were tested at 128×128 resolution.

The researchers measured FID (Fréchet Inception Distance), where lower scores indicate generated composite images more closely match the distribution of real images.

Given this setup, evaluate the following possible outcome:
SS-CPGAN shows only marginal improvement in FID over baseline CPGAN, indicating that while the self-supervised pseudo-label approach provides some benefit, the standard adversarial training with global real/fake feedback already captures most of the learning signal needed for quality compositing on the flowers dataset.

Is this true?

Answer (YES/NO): NO